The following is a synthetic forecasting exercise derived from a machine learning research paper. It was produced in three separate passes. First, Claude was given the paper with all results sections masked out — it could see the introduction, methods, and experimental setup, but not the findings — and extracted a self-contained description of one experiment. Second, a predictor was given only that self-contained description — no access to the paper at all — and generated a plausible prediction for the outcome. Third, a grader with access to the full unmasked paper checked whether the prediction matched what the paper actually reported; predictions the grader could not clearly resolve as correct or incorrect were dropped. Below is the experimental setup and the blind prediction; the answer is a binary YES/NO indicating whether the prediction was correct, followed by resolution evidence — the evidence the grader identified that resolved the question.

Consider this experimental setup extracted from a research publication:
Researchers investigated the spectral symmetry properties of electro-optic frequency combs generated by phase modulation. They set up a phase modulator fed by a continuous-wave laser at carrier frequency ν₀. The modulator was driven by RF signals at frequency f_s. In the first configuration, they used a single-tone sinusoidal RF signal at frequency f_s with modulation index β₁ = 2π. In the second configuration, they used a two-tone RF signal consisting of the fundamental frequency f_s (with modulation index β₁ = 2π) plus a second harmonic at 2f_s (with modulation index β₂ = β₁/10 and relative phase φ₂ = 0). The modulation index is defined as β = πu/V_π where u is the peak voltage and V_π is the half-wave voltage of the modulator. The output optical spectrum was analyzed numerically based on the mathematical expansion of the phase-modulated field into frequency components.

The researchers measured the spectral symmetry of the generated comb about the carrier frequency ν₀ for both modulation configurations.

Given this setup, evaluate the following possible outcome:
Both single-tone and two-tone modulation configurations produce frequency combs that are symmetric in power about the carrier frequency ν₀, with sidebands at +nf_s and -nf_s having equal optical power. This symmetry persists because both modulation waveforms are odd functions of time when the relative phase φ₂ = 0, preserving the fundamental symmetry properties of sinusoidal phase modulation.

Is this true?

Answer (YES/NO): NO